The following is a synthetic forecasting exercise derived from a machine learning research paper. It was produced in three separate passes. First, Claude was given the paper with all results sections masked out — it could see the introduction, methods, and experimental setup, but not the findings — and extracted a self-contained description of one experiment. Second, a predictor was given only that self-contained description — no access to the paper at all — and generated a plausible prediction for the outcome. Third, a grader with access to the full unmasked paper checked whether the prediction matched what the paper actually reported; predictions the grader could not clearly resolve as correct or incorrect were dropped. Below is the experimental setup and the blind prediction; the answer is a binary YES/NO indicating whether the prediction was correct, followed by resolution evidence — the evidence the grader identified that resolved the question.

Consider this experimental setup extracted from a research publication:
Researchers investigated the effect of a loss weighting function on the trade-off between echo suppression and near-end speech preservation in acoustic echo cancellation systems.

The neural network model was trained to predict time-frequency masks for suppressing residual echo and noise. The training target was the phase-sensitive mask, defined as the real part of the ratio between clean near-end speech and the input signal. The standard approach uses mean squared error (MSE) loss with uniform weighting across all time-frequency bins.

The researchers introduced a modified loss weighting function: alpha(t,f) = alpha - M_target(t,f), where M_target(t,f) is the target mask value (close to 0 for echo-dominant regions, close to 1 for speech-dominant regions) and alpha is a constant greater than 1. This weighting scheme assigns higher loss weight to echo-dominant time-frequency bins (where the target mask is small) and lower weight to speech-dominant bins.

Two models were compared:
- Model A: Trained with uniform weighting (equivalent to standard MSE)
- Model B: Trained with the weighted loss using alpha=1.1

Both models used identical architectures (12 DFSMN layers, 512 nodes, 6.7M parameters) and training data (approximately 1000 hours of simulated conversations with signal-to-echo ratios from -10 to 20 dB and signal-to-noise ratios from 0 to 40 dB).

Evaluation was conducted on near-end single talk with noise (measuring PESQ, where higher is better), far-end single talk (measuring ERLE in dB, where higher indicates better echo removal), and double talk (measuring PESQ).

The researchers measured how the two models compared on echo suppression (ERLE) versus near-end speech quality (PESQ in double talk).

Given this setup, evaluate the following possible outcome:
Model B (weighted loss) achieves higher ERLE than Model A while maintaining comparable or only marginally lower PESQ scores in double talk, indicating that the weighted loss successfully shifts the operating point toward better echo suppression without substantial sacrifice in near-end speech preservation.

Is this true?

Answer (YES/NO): NO